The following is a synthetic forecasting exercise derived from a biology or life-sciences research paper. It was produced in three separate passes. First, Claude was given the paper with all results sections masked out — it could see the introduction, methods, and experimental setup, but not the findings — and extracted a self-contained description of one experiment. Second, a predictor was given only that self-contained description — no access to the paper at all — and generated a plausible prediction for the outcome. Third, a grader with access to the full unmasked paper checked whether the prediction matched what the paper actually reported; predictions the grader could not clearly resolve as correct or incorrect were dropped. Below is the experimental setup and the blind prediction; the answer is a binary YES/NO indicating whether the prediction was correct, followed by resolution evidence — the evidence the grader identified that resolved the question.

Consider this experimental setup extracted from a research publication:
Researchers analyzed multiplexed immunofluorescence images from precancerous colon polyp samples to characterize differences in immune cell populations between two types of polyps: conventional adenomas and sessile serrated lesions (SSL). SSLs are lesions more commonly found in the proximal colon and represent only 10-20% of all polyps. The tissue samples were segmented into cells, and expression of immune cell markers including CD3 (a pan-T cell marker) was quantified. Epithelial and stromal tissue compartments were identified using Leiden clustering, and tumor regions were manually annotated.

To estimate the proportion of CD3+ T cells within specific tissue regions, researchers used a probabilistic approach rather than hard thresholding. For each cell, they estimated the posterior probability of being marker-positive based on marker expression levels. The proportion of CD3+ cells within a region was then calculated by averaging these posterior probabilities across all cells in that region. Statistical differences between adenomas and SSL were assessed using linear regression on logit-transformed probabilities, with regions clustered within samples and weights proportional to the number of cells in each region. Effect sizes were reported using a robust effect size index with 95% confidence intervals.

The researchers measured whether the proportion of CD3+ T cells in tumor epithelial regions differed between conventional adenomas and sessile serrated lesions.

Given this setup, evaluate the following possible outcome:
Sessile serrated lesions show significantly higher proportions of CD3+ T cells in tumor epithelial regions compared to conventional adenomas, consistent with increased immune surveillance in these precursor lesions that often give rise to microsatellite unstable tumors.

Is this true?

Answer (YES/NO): YES